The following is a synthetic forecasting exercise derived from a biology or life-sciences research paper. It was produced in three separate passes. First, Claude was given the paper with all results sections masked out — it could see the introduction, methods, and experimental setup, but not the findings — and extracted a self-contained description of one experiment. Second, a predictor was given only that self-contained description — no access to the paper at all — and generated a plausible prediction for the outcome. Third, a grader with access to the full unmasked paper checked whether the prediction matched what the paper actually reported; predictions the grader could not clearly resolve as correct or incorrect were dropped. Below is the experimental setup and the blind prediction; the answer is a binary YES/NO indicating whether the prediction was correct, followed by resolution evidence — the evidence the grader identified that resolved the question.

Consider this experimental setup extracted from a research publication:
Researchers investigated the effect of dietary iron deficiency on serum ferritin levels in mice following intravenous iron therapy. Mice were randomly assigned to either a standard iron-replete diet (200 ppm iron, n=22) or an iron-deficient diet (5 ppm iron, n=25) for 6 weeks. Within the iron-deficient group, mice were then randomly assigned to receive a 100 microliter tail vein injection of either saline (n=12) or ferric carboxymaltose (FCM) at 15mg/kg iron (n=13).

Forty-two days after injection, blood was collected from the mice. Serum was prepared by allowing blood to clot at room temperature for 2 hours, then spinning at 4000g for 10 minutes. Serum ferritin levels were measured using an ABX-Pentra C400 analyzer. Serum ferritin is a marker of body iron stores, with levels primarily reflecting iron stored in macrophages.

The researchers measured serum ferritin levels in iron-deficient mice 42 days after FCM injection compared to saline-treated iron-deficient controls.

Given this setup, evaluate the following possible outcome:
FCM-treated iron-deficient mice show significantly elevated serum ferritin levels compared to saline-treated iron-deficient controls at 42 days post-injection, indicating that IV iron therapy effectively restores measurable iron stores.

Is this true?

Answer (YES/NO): YES